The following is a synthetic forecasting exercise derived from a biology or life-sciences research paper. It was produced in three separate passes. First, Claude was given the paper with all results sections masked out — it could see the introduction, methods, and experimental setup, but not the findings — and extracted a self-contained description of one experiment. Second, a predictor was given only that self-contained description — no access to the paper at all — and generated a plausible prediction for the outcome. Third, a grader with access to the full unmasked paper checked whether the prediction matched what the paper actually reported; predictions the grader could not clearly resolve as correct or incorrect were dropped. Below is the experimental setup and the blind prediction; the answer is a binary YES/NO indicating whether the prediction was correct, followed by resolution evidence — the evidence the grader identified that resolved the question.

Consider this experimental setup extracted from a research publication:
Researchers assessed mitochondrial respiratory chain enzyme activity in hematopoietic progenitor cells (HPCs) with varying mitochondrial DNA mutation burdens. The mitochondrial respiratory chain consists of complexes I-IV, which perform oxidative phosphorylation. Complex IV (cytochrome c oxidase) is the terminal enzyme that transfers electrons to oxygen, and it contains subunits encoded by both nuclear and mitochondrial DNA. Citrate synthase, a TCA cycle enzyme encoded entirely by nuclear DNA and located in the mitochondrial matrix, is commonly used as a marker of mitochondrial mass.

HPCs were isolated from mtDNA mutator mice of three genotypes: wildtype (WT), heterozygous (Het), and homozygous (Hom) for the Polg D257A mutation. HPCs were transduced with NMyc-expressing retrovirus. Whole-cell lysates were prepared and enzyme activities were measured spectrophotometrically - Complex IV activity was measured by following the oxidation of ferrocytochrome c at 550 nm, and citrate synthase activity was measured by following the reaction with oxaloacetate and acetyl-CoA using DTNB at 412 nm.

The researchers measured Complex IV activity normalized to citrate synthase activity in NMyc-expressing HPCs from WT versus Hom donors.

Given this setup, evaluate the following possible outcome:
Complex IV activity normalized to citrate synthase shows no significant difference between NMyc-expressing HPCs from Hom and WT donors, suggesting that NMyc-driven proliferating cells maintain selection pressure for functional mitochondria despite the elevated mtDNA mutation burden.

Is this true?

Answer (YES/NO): NO